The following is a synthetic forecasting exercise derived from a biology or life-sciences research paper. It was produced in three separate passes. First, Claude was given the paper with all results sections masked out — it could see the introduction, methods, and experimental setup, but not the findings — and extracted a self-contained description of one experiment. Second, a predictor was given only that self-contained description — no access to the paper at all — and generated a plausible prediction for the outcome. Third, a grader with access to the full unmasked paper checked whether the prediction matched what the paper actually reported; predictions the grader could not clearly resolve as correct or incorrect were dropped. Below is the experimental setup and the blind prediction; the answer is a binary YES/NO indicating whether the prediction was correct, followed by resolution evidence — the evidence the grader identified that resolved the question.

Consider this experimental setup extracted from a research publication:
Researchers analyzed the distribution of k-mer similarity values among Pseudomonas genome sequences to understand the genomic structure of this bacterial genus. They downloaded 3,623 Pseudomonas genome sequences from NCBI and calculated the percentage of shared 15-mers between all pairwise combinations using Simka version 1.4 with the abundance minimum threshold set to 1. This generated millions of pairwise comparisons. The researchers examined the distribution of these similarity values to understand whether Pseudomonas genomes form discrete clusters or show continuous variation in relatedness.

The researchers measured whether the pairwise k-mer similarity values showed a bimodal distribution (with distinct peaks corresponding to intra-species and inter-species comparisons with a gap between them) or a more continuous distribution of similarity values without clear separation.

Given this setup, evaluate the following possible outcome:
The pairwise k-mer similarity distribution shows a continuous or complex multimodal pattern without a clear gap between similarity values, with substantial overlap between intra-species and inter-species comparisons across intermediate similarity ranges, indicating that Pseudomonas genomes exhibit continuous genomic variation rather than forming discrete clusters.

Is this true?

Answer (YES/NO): NO